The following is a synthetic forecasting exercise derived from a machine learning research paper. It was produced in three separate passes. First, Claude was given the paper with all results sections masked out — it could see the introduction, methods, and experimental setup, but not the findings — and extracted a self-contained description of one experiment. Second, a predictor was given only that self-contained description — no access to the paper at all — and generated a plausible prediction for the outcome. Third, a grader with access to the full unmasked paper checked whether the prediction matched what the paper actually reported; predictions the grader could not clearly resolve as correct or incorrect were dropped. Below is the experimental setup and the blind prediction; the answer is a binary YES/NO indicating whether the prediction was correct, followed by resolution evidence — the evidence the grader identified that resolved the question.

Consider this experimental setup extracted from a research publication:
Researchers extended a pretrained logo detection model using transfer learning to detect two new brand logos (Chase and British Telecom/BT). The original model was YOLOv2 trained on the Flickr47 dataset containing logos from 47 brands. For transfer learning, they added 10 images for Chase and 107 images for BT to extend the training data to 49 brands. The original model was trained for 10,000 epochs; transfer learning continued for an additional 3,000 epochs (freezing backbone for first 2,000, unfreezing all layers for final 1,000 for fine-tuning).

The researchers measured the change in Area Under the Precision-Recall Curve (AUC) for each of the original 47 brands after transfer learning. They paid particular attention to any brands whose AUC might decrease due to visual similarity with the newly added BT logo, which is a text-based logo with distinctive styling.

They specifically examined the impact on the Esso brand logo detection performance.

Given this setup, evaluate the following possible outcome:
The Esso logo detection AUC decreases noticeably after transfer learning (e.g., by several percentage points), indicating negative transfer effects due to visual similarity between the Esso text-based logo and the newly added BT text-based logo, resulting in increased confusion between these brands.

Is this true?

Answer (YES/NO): YES